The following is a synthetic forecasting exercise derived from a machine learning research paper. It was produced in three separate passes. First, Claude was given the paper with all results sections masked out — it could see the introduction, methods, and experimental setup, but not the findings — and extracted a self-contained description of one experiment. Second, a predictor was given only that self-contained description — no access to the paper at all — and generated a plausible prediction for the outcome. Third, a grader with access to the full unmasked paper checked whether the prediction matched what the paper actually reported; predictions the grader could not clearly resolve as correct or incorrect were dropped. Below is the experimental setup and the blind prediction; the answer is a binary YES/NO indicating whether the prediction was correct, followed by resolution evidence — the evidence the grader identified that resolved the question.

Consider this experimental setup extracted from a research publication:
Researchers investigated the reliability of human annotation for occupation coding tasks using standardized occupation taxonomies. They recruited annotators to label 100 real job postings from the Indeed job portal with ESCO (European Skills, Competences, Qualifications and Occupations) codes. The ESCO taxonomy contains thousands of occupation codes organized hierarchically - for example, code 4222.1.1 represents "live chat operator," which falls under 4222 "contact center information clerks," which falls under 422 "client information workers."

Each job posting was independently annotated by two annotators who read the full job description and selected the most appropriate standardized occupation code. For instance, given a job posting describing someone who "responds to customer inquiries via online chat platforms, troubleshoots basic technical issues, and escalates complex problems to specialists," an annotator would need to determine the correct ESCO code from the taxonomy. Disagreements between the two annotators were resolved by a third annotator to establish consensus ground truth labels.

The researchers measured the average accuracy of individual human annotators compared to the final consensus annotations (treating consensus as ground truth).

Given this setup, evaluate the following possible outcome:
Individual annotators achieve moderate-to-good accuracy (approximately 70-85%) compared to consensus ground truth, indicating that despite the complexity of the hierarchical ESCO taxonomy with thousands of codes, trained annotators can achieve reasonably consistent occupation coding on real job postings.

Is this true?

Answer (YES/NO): YES